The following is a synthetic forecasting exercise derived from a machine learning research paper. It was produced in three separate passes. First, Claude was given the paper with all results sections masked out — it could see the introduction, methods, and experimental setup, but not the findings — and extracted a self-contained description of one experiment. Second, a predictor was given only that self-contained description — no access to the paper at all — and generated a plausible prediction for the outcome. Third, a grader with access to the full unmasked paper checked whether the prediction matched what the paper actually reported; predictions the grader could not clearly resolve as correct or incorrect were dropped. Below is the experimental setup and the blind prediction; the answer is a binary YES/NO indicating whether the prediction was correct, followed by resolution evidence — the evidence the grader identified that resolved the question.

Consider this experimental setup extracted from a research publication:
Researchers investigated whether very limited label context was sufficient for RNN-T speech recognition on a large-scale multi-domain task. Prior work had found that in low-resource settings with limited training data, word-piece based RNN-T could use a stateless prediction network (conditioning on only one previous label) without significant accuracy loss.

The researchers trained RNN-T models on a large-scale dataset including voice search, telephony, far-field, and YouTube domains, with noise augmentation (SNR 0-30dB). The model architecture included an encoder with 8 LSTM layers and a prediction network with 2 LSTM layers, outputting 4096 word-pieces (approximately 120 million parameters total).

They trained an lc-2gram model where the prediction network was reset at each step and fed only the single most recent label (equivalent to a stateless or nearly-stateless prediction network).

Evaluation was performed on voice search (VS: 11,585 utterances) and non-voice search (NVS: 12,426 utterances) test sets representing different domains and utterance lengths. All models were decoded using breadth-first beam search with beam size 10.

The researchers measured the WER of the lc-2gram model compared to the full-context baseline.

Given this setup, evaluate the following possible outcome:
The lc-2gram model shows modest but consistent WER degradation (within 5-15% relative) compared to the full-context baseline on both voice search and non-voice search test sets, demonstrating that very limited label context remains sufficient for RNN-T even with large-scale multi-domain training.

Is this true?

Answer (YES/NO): NO